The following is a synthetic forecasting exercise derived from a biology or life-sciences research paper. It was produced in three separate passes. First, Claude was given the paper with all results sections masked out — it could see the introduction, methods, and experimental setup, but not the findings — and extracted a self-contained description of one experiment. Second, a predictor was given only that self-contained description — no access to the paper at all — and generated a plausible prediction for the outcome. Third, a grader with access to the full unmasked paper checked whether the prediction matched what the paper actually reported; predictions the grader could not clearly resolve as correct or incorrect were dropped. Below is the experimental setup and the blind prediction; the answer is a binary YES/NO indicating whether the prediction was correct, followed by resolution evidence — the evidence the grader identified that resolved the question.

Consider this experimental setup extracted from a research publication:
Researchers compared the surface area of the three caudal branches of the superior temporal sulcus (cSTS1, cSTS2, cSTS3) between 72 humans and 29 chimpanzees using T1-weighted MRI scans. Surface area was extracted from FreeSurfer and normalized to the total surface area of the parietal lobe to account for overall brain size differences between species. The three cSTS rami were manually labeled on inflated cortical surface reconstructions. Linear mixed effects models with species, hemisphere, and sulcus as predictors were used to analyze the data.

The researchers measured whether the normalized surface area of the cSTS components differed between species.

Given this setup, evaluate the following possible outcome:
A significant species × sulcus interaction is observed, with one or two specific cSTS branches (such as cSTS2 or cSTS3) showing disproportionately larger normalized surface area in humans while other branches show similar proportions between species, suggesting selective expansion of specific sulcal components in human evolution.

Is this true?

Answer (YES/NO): NO